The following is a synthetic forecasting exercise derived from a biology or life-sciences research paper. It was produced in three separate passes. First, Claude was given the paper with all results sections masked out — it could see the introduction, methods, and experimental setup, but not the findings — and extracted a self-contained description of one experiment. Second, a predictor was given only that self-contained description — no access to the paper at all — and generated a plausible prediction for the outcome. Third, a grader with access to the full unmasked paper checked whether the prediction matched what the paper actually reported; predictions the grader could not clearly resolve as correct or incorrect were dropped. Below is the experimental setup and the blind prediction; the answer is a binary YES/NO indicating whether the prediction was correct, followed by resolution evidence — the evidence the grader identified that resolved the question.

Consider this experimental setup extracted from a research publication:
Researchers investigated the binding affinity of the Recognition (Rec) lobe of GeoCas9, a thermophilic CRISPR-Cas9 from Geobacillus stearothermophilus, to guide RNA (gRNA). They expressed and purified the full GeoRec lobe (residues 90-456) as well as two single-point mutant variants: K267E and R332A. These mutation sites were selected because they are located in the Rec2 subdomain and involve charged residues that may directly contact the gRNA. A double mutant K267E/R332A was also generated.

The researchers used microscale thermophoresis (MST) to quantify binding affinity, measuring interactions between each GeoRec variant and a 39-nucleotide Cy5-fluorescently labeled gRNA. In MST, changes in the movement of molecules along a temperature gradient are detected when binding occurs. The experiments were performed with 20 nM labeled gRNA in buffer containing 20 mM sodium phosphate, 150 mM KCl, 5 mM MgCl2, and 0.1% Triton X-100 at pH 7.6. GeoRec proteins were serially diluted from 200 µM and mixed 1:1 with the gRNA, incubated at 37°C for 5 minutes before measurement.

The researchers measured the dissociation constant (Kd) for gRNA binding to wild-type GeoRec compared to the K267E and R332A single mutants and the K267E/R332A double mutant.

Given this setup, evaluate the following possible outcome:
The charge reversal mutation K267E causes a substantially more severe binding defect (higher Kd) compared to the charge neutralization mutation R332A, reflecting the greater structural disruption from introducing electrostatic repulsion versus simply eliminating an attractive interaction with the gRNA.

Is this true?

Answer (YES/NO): NO